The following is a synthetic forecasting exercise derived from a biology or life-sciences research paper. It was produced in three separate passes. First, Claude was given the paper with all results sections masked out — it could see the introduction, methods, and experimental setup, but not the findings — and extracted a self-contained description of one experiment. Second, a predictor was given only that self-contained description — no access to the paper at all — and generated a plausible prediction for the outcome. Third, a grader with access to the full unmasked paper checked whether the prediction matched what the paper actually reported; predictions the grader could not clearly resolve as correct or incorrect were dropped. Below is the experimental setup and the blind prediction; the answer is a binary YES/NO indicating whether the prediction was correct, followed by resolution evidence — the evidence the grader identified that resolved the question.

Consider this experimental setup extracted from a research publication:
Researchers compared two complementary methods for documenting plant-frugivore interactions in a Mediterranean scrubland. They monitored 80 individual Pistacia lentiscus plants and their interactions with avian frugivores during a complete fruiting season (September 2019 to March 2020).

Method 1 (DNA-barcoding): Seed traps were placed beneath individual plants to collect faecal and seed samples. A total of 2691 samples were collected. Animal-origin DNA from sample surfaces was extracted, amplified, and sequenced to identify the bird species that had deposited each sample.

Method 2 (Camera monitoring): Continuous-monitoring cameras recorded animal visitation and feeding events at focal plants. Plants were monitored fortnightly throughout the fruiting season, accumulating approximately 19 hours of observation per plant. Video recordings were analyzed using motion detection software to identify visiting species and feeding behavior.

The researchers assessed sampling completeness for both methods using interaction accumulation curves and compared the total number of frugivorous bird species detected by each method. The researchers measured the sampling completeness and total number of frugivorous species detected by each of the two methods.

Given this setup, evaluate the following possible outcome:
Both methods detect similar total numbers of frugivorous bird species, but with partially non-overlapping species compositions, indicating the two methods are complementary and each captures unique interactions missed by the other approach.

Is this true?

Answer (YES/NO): NO